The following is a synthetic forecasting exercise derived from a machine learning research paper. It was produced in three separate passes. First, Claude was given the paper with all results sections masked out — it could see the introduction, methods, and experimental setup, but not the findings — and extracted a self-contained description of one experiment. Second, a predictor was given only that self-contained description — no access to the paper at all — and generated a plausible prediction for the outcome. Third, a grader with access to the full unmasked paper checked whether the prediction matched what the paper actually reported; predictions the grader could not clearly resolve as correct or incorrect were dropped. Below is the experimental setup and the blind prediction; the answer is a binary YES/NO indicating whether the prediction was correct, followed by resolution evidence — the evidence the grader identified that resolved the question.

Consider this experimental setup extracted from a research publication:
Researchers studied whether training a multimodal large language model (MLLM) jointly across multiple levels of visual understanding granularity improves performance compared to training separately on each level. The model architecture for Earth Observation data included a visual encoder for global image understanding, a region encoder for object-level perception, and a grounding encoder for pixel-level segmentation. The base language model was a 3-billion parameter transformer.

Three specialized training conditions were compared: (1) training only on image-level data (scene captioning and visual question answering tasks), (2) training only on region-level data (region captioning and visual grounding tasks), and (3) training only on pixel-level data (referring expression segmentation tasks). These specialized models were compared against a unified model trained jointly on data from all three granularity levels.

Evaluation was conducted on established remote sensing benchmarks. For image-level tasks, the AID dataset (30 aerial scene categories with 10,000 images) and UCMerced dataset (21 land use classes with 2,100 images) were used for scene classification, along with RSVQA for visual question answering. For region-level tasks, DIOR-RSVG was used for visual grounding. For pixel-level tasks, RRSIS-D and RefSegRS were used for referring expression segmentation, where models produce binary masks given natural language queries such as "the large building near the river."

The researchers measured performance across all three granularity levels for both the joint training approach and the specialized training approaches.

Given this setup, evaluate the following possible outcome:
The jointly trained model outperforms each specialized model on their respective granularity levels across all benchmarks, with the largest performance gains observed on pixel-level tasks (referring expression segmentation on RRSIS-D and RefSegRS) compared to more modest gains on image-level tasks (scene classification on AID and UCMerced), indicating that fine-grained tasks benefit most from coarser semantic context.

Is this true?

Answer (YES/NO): NO